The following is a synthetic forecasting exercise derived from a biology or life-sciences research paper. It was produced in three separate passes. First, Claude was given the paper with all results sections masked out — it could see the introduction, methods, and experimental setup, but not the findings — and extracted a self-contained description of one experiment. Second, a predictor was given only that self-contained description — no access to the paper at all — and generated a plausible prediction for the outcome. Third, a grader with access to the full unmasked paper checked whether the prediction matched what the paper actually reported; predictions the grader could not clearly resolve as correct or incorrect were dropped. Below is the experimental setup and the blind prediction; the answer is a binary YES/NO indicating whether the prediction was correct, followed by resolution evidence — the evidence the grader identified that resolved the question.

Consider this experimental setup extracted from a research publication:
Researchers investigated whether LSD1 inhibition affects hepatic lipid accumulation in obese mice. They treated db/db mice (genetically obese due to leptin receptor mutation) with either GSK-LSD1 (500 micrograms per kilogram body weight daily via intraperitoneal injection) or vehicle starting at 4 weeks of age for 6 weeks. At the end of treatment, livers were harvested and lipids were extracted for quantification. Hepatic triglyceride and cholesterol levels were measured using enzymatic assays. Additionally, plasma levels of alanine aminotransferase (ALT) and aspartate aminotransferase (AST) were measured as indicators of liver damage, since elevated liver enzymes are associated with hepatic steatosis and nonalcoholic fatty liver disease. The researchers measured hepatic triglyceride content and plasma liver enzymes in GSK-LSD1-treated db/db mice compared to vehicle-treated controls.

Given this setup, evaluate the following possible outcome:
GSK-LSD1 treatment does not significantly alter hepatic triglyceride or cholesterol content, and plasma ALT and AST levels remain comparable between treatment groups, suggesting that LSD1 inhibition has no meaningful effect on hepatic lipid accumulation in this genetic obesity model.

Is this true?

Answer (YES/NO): NO